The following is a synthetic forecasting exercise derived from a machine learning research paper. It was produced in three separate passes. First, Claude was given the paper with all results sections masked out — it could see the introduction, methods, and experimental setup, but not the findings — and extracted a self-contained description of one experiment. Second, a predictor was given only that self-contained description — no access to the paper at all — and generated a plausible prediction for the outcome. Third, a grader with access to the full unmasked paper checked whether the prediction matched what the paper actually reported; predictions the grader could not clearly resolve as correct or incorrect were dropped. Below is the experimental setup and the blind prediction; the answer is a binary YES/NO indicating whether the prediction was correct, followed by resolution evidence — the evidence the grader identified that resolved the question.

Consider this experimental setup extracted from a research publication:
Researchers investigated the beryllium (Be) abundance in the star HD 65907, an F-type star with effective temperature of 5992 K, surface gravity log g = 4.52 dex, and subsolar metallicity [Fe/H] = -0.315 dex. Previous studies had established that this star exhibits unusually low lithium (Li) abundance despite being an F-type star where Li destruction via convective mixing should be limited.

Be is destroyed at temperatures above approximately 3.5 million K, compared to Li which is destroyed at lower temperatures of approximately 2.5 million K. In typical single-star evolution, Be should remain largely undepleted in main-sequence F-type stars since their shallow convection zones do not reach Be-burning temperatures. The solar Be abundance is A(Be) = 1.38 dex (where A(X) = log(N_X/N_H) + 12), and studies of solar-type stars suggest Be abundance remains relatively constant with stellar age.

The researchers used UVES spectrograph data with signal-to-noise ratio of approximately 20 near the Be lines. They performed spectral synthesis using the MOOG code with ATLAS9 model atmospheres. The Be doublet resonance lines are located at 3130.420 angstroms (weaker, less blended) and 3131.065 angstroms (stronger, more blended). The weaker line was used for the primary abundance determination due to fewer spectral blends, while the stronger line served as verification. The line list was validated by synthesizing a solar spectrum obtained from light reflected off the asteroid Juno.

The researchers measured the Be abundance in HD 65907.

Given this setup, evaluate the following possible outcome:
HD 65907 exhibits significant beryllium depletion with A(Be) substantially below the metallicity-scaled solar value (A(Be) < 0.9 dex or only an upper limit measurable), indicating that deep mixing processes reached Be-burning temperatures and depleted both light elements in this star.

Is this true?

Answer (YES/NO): YES